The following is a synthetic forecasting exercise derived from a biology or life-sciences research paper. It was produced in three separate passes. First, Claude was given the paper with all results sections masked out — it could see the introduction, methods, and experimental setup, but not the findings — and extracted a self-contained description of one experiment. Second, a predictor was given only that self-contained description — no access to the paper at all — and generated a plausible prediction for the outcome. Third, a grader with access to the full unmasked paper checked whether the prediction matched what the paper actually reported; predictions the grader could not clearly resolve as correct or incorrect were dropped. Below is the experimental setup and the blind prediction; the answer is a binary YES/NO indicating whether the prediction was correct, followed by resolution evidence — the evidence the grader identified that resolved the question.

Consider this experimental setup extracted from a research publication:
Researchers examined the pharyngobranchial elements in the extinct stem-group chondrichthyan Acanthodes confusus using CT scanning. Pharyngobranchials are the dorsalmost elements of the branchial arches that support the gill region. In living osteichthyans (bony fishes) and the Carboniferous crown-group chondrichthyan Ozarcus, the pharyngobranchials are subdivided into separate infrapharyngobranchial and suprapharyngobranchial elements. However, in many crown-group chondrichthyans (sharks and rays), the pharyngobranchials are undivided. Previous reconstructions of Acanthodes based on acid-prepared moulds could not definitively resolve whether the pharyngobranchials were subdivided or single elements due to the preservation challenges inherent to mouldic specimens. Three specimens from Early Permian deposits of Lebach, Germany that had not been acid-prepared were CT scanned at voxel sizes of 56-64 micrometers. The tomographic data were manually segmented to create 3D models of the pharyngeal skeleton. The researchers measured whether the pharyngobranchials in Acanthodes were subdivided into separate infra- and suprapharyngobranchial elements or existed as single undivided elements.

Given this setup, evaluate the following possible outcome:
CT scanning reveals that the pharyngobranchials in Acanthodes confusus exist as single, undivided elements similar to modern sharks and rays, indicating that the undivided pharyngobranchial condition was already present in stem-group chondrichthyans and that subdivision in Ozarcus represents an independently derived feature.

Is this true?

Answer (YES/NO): NO